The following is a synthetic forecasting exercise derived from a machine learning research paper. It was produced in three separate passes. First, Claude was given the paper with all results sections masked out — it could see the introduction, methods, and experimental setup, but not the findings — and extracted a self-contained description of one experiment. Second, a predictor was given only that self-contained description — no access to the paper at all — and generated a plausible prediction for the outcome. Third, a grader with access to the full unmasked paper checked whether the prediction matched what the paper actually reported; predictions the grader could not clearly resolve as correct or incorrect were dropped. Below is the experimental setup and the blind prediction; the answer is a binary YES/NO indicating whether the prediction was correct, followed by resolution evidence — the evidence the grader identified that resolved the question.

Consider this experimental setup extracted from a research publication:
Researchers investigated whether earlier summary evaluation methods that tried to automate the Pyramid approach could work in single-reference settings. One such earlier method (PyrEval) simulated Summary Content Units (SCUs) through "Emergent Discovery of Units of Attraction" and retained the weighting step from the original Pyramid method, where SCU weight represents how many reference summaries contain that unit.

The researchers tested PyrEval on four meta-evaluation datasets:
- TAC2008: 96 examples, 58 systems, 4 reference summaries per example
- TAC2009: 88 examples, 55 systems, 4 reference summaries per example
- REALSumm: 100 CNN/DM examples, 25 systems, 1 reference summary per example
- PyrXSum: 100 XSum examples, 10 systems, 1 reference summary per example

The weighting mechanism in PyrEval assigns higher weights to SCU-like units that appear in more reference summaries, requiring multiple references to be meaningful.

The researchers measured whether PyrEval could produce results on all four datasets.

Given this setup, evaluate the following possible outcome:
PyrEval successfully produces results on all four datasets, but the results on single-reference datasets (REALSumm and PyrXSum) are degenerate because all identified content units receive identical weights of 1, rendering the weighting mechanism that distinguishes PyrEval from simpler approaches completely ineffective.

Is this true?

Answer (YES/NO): NO